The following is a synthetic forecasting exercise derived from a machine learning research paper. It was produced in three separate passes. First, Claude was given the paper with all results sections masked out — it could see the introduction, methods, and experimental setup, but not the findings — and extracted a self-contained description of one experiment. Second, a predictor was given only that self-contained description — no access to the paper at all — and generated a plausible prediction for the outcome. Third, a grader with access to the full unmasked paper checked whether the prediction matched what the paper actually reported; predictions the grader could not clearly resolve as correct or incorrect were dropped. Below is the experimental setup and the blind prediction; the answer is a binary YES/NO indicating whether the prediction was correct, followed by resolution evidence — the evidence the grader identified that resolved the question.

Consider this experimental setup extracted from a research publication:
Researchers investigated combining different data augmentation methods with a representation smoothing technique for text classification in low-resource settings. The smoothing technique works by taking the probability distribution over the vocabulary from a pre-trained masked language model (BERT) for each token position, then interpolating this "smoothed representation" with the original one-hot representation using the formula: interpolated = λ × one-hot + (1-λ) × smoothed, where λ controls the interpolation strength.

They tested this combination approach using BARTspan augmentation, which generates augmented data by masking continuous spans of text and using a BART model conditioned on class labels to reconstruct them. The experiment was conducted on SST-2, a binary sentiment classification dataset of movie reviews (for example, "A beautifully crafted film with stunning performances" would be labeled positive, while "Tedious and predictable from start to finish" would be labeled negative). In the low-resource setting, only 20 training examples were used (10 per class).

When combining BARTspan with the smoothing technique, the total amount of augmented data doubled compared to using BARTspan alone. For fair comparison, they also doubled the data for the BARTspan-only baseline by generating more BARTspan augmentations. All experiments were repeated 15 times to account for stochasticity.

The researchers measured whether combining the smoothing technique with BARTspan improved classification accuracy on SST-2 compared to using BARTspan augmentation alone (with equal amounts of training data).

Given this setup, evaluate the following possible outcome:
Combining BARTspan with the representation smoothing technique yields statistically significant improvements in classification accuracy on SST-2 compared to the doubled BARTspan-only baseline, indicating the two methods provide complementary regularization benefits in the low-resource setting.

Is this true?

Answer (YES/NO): NO